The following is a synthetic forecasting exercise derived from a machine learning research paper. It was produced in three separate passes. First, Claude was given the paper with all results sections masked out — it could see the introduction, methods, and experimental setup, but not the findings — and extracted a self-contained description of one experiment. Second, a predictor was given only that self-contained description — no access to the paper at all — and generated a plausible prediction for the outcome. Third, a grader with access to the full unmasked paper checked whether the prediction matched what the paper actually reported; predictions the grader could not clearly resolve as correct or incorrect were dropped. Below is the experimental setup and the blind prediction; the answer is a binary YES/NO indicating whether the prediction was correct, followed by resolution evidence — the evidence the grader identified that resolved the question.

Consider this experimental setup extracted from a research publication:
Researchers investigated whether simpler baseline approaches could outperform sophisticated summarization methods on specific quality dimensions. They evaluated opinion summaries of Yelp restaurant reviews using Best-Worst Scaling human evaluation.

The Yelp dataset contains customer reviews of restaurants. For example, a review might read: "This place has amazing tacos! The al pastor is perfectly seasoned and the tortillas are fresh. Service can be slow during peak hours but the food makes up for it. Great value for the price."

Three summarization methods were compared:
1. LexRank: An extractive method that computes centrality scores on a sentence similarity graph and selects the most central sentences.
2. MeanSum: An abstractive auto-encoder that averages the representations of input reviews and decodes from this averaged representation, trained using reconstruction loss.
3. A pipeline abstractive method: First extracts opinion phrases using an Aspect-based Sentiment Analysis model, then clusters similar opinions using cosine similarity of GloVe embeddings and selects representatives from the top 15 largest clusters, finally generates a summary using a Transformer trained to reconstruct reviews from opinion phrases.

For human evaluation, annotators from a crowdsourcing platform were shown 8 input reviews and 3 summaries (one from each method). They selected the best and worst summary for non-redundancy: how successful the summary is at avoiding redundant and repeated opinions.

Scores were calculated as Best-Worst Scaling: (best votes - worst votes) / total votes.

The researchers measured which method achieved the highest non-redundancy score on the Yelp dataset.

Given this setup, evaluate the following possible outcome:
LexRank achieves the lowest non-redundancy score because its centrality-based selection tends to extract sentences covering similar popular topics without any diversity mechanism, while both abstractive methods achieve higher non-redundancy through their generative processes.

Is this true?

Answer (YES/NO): YES